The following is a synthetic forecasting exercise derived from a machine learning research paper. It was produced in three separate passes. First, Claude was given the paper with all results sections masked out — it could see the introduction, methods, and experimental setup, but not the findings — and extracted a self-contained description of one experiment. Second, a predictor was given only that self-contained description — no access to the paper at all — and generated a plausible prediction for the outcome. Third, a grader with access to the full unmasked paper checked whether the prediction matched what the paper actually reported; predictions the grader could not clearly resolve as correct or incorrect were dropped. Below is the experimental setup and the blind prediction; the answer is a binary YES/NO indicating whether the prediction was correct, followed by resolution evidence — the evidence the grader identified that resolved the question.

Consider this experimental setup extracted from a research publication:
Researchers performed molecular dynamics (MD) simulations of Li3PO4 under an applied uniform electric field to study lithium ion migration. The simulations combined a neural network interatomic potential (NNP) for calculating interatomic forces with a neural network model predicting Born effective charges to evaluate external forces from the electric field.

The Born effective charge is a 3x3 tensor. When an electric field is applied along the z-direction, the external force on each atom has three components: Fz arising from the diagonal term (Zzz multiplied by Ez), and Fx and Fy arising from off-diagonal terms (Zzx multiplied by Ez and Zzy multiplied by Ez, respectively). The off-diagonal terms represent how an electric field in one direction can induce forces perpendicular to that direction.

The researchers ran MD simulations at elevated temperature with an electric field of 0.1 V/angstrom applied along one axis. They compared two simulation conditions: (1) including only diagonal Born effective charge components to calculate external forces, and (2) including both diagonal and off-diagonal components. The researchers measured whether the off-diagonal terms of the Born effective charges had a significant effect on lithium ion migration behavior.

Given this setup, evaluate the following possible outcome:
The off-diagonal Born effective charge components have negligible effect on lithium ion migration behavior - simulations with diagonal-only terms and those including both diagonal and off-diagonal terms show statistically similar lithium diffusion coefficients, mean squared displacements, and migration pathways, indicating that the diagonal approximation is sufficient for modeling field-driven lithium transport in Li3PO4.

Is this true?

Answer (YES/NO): NO